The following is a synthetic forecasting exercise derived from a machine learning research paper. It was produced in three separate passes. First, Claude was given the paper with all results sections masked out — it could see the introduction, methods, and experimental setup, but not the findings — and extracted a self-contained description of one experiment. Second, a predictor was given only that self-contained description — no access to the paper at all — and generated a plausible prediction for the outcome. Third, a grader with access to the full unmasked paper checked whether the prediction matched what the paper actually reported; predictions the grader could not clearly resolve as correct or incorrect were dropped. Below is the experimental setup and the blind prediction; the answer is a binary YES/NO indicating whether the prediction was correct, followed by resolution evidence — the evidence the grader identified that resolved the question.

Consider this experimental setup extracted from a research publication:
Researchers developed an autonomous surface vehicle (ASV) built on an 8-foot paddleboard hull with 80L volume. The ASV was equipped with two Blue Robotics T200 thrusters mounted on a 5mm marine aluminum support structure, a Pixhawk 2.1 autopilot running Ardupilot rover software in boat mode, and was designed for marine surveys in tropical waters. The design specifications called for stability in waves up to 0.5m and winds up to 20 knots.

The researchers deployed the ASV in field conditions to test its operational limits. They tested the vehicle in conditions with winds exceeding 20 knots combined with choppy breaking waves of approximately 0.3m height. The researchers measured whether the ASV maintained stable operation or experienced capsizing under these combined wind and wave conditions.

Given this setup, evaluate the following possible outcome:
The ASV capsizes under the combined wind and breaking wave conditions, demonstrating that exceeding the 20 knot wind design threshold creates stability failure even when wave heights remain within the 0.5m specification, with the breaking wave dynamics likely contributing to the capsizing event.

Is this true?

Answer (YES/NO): YES